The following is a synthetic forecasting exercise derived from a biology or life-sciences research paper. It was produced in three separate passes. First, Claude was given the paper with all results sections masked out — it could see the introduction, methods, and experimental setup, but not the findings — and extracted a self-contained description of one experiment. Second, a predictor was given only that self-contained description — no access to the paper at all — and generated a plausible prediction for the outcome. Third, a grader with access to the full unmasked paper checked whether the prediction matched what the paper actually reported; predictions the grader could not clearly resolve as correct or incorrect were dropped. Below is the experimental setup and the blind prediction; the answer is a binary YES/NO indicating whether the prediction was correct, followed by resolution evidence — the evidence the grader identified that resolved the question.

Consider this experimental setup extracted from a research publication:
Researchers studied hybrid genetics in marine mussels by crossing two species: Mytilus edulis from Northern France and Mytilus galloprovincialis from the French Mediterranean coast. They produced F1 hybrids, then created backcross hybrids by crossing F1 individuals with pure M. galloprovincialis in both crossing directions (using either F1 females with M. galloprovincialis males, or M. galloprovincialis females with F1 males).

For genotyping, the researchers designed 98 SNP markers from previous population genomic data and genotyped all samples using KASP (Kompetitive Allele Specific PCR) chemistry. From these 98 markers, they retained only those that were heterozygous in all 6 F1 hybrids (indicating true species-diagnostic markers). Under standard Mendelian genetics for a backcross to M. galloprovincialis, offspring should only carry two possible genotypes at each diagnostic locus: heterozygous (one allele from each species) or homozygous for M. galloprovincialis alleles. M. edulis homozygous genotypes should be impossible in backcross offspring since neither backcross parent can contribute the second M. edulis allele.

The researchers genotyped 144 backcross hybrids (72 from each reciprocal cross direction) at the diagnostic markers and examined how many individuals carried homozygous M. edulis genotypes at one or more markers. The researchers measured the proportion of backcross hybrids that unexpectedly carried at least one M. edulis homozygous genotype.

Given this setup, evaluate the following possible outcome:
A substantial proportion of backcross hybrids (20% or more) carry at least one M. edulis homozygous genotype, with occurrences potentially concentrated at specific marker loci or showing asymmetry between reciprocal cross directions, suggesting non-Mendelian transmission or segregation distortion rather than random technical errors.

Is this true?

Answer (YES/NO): YES